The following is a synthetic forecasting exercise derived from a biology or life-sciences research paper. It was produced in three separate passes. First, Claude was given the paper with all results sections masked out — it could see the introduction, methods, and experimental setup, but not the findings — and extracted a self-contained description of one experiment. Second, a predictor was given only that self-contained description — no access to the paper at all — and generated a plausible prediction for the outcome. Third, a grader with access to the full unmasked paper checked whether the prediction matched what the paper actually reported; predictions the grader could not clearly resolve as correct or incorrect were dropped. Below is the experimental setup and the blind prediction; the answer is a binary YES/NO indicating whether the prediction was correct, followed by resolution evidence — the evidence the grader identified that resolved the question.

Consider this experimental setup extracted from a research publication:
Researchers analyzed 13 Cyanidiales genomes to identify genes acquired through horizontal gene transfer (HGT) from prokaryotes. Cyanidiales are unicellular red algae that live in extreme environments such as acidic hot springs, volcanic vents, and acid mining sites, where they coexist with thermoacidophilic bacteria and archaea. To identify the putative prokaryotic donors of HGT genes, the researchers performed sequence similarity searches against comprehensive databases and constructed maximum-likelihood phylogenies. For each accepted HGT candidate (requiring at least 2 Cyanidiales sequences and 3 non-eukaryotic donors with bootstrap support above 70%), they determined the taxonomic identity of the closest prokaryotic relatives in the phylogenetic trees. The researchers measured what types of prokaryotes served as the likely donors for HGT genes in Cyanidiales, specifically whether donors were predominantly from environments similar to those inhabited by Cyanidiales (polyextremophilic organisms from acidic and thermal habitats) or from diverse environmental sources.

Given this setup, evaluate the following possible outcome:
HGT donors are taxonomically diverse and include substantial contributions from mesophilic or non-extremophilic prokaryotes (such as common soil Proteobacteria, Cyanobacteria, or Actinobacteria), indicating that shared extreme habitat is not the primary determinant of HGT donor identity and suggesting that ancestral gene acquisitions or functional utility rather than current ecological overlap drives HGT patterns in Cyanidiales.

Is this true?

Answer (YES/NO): NO